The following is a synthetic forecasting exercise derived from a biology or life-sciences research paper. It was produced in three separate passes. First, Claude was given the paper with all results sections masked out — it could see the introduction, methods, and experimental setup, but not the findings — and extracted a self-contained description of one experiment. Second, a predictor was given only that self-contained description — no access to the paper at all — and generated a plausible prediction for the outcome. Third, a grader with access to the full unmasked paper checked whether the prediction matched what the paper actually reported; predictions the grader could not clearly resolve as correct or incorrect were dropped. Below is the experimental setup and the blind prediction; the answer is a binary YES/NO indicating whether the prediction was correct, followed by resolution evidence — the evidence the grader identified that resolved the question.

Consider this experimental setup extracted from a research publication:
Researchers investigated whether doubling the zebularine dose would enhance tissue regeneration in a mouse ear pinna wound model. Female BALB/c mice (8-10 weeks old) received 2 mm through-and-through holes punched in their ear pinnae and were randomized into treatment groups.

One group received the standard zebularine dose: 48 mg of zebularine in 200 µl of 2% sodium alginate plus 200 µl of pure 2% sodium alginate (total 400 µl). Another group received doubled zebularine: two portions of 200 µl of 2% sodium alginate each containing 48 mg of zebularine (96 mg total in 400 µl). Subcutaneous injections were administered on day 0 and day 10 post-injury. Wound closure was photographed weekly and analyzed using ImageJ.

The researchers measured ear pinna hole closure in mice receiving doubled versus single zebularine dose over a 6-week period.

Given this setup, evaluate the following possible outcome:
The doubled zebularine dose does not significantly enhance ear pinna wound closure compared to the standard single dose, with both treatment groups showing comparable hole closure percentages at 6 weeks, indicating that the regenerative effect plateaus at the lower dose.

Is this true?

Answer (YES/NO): NO